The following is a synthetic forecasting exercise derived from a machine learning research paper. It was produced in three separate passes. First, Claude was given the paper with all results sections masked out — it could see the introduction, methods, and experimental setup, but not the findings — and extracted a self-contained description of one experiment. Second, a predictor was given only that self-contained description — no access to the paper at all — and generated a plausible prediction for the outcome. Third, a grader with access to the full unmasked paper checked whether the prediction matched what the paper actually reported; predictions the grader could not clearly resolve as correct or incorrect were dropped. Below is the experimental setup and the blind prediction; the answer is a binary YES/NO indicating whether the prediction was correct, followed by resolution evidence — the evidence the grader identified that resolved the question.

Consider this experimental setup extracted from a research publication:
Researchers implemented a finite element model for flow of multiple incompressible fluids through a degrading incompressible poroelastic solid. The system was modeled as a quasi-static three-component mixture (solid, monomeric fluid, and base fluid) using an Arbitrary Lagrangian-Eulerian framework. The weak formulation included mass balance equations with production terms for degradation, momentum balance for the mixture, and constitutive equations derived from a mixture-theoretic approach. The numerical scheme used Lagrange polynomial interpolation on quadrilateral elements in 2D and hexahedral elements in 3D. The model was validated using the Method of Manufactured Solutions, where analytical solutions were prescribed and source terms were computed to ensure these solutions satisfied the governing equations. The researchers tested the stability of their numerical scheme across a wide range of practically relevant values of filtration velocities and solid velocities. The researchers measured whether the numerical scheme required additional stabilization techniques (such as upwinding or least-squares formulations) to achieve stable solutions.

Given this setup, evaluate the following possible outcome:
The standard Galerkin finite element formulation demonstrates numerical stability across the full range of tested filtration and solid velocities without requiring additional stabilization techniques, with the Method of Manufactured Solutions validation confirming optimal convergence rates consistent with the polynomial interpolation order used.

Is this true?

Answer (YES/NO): NO